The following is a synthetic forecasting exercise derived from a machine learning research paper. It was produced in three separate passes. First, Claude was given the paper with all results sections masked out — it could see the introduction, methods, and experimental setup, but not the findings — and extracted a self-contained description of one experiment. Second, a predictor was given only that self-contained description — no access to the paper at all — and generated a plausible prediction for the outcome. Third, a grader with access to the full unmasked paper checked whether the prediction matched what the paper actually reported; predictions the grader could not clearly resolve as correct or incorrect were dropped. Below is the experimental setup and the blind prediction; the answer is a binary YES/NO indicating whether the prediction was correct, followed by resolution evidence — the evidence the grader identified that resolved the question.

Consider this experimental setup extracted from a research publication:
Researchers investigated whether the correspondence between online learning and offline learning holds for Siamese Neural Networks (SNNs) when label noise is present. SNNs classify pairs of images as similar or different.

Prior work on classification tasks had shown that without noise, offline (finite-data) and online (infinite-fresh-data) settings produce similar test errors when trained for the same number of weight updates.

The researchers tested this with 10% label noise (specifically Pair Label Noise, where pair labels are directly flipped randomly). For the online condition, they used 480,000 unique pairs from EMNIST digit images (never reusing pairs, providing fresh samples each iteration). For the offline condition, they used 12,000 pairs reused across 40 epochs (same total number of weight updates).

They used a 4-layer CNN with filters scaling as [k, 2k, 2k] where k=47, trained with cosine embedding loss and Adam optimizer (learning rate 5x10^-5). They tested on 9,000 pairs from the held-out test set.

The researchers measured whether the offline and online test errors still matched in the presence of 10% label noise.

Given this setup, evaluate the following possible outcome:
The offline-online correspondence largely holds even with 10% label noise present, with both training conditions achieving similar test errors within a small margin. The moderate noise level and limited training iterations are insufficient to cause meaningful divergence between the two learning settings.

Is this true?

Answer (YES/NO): NO